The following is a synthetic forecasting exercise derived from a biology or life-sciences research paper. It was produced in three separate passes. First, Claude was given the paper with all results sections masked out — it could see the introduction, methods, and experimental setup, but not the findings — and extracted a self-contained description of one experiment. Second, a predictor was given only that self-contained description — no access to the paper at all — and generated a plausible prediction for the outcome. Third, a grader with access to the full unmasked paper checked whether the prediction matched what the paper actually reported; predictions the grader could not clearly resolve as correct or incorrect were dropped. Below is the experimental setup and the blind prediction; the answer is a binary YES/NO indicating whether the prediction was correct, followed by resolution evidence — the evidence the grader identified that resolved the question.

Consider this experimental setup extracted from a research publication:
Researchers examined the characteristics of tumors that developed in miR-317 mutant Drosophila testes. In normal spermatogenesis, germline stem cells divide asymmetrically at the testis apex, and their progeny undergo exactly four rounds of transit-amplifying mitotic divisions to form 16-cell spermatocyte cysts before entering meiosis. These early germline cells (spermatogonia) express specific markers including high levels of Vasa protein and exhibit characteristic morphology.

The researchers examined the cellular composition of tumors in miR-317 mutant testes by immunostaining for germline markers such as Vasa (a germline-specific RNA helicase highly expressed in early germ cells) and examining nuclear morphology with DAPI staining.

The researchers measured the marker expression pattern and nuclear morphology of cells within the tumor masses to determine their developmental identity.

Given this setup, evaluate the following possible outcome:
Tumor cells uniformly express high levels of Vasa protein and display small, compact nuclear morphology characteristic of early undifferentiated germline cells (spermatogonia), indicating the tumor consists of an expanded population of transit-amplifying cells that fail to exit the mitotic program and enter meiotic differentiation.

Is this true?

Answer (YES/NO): NO